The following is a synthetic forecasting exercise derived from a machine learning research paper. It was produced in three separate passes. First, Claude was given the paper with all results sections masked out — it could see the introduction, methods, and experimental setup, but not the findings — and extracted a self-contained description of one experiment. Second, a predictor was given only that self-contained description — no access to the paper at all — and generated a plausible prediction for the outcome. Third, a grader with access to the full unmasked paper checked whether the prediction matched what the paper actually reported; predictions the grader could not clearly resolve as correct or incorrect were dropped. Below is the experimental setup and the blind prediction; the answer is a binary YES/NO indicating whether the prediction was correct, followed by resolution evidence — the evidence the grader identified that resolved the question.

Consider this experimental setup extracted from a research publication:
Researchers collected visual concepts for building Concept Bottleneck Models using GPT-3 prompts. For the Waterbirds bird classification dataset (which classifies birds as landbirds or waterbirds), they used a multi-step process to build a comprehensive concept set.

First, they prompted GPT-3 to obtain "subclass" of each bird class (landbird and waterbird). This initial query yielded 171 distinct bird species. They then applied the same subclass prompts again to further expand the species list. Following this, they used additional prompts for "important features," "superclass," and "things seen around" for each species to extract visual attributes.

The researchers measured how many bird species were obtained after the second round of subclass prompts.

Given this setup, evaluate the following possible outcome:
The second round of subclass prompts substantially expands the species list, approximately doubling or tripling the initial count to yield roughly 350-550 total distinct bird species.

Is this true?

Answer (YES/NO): NO